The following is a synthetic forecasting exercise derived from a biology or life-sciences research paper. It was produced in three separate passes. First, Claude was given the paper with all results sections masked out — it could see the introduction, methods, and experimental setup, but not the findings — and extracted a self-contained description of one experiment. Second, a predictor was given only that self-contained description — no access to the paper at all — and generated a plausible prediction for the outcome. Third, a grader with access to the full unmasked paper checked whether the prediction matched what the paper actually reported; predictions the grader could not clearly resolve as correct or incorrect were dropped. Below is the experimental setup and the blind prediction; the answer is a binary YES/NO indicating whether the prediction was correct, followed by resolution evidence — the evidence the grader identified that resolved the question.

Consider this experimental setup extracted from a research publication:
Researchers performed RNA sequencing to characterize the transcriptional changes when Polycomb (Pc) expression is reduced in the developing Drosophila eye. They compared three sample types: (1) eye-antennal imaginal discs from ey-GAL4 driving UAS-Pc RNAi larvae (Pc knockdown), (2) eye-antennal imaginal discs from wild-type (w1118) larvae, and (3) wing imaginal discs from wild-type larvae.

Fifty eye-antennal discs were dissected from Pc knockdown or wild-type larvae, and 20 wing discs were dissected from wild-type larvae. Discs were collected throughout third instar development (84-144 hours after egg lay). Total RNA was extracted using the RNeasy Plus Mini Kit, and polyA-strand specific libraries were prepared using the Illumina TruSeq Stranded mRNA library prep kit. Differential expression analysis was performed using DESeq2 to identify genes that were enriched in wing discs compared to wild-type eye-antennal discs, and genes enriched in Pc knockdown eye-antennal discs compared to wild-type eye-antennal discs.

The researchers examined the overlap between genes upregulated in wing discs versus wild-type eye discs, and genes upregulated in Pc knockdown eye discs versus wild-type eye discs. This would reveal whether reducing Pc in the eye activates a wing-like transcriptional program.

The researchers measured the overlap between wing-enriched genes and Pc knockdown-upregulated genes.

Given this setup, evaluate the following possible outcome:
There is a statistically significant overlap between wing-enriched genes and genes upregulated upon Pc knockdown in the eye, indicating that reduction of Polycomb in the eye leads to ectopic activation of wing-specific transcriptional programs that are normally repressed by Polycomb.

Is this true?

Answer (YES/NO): YES